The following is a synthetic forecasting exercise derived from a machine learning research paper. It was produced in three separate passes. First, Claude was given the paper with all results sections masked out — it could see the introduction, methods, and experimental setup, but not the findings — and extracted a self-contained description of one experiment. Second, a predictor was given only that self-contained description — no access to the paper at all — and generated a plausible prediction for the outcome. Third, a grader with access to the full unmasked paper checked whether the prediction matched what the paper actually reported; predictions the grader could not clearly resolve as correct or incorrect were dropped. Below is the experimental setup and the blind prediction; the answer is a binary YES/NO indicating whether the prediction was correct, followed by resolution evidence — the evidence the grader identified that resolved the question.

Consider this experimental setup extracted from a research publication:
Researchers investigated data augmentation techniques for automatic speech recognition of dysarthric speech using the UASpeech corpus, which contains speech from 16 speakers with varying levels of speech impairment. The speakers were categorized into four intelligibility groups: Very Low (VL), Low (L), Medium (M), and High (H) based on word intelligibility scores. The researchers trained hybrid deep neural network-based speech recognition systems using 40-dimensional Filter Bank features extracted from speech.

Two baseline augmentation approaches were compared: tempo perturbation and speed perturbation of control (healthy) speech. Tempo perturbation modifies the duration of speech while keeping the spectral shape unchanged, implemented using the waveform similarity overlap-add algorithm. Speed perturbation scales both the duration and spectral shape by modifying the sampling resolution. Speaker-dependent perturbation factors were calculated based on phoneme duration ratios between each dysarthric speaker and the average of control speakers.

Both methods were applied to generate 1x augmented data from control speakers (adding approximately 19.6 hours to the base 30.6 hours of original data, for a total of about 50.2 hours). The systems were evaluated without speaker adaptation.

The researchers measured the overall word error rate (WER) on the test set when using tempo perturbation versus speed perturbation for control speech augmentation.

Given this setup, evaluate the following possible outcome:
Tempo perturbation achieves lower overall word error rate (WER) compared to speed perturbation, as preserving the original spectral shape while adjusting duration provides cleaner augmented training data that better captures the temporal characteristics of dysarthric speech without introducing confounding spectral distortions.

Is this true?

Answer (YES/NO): NO